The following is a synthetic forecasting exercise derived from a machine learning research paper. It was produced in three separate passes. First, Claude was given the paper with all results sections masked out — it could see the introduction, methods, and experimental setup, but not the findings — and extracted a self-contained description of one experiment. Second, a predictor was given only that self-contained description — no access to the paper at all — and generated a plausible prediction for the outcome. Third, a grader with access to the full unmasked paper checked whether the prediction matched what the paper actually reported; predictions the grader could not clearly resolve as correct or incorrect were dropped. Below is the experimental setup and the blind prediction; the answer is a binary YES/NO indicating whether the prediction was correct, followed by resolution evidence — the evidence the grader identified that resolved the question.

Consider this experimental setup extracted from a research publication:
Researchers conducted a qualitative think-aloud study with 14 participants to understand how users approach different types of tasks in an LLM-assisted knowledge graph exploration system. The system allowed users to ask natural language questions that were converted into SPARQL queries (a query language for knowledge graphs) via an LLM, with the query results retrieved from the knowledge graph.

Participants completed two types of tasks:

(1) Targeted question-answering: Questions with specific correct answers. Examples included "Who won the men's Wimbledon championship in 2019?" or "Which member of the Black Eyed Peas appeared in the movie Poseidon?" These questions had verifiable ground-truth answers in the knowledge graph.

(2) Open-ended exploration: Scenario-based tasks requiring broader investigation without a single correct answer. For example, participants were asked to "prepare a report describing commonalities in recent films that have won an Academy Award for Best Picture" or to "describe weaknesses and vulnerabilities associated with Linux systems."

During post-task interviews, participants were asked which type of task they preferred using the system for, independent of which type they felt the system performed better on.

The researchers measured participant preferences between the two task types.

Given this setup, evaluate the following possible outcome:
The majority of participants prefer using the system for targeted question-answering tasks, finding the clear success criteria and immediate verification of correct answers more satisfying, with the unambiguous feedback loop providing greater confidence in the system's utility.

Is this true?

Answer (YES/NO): NO